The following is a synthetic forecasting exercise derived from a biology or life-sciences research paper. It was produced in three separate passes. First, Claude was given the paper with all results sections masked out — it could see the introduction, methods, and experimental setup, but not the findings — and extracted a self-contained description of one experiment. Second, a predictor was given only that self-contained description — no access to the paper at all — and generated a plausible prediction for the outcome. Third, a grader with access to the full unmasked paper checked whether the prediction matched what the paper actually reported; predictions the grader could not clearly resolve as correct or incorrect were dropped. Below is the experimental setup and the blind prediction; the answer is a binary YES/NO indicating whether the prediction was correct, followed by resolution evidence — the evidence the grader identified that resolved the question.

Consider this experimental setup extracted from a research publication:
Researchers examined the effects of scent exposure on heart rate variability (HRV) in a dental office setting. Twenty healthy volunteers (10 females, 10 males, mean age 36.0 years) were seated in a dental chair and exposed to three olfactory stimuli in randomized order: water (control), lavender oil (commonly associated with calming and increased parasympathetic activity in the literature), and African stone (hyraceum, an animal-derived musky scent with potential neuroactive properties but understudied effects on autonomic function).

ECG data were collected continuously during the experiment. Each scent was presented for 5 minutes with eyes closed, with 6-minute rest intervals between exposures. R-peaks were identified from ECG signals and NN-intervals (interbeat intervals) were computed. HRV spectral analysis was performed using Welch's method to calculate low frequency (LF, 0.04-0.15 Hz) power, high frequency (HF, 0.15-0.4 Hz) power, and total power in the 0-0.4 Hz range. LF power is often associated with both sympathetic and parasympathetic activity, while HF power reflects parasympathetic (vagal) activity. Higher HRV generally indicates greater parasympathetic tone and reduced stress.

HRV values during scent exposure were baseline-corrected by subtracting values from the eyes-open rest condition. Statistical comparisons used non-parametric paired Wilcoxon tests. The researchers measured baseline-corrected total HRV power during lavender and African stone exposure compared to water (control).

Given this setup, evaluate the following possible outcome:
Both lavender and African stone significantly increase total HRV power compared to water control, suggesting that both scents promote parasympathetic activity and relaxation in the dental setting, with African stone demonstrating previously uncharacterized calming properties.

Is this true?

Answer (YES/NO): NO